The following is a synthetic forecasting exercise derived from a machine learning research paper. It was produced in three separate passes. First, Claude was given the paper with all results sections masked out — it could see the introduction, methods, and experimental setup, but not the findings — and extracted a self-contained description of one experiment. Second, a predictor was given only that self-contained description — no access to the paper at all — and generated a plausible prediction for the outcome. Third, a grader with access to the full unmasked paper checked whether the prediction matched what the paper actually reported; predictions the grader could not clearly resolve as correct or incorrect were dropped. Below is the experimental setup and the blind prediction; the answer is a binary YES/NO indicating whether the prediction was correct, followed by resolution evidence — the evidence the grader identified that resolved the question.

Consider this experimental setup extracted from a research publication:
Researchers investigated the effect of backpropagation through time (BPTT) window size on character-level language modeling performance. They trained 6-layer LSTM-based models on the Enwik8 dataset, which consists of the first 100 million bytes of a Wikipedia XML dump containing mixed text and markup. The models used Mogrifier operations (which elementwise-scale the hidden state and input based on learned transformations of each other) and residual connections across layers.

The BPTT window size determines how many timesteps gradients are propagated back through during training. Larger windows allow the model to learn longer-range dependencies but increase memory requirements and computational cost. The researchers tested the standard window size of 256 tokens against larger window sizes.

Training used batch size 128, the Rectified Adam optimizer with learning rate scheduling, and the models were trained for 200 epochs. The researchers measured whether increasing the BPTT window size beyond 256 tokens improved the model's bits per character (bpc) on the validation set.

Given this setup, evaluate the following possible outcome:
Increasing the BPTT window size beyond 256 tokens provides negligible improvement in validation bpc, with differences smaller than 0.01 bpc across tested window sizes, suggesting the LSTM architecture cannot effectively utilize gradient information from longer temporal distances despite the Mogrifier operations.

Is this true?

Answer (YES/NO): NO